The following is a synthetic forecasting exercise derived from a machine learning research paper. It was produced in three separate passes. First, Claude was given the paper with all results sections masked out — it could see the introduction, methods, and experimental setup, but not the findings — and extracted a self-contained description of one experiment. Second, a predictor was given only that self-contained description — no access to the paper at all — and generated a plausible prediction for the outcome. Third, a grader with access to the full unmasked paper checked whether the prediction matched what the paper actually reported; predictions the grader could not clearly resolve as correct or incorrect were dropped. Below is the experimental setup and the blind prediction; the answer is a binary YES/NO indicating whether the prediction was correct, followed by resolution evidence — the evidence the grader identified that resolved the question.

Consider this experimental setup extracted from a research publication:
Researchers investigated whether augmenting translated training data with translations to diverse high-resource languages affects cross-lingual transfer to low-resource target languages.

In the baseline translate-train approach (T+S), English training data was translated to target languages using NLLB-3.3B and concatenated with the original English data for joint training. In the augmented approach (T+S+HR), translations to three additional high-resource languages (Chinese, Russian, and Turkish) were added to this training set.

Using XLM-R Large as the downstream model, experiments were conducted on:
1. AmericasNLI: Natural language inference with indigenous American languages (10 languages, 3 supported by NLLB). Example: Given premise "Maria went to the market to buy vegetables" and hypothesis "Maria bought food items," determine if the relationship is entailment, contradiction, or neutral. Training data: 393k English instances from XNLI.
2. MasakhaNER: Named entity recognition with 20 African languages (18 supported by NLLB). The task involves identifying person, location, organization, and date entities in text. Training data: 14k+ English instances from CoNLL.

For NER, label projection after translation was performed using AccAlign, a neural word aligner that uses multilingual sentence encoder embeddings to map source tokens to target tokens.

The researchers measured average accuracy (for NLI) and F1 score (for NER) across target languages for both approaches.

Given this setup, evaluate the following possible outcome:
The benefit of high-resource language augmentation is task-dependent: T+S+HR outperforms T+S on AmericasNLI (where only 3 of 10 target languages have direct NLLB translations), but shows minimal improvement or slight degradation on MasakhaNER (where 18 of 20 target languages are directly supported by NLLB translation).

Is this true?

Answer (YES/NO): YES